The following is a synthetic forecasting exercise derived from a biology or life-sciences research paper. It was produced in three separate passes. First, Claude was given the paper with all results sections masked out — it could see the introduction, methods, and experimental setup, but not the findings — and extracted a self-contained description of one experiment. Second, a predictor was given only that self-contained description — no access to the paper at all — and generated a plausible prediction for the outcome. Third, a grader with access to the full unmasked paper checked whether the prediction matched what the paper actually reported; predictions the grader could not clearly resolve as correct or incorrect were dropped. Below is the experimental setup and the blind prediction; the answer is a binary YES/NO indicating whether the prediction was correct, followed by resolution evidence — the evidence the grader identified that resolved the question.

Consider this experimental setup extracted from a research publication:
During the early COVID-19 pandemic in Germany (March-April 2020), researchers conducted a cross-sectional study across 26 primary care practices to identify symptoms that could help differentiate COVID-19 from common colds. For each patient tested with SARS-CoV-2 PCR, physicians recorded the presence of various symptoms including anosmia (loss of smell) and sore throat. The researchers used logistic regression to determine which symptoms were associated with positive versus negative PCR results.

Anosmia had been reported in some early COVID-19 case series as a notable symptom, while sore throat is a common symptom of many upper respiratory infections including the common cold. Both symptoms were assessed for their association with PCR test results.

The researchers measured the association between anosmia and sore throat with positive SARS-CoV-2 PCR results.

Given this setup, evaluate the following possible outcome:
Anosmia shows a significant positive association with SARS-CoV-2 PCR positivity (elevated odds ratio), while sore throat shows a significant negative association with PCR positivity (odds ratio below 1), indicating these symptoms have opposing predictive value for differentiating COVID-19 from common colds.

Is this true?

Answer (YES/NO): YES